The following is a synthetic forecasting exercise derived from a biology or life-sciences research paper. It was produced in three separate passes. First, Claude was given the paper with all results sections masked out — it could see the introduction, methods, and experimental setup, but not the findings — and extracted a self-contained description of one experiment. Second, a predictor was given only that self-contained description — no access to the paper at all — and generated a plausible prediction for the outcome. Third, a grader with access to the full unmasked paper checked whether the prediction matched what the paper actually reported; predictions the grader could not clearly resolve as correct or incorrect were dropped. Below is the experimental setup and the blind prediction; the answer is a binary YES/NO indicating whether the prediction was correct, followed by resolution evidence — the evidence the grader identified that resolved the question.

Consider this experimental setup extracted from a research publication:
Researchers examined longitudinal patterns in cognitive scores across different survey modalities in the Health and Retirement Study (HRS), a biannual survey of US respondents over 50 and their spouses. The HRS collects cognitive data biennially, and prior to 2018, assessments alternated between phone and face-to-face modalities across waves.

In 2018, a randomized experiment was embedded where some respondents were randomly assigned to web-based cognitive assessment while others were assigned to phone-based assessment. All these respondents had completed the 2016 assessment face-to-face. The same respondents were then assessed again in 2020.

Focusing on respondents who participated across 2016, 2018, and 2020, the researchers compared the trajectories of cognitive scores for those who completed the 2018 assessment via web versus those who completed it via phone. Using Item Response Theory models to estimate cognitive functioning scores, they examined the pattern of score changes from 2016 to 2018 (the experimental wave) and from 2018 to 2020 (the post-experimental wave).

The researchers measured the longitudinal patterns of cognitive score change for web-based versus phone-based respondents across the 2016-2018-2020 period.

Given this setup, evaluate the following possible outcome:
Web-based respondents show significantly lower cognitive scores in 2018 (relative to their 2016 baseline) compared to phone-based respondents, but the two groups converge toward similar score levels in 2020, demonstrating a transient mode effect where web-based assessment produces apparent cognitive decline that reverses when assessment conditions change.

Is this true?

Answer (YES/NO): NO